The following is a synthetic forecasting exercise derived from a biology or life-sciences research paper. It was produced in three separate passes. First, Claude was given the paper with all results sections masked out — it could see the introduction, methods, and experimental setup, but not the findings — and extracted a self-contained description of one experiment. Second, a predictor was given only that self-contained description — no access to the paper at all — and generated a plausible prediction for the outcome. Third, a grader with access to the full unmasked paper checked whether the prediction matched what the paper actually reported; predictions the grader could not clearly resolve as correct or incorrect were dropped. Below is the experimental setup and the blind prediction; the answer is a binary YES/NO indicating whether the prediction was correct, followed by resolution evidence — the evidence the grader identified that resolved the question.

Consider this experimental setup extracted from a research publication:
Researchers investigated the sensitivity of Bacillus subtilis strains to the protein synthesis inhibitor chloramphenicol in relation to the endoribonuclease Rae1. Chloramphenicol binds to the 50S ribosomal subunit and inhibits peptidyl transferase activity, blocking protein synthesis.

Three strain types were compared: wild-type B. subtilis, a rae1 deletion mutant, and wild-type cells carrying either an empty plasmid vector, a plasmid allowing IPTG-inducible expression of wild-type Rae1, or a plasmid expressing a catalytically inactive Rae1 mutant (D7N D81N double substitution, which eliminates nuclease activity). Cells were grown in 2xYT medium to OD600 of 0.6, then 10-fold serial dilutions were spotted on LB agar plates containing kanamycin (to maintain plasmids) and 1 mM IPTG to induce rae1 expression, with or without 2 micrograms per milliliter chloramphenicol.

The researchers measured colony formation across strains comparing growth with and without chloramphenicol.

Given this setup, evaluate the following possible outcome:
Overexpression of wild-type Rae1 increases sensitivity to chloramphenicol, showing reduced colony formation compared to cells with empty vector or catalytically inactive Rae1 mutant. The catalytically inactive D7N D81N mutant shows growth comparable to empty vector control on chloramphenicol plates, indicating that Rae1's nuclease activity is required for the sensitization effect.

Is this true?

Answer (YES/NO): YES